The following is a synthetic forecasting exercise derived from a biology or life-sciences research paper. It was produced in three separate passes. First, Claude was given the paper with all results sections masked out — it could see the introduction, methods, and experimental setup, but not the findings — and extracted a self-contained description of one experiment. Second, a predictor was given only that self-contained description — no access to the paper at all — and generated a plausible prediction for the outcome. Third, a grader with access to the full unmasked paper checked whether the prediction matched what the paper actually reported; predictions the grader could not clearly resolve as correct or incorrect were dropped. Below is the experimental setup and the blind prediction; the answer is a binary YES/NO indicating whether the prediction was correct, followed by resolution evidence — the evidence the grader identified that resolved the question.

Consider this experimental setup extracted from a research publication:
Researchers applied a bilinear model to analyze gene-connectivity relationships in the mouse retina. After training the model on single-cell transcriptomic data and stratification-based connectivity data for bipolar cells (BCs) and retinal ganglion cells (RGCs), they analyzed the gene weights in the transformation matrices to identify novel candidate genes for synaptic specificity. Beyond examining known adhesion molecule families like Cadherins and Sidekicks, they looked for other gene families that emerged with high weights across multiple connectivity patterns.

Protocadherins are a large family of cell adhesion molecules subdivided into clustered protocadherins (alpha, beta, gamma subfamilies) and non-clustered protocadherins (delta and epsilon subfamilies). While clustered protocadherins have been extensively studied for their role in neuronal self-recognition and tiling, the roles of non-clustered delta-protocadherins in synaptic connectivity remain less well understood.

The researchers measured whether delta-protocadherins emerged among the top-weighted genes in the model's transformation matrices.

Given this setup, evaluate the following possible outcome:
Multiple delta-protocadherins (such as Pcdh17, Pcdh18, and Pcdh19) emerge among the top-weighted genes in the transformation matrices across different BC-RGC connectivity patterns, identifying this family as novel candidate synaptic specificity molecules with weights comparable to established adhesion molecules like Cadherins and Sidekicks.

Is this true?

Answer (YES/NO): NO